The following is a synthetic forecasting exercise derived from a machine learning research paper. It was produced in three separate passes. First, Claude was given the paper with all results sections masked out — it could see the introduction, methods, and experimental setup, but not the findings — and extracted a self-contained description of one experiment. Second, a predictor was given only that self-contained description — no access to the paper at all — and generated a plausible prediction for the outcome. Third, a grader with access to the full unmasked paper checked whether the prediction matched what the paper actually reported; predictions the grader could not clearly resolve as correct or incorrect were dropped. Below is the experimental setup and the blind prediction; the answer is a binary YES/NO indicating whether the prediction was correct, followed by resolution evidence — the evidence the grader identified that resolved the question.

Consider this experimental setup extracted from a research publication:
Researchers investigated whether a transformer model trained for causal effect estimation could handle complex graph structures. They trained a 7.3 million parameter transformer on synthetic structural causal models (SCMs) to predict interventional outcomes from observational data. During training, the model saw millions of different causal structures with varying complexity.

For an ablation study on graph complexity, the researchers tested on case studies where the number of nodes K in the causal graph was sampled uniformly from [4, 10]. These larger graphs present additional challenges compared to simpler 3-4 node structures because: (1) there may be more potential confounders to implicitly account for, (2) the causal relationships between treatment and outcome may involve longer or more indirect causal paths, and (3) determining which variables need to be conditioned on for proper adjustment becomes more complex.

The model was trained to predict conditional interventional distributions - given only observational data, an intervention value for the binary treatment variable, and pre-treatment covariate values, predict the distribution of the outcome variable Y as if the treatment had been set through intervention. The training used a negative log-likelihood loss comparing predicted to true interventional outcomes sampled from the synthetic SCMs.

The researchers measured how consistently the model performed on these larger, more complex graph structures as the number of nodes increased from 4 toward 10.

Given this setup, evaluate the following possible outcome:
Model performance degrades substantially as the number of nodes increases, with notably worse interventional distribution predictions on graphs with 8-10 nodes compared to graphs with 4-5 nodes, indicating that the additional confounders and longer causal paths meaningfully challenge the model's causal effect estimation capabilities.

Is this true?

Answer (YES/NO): NO